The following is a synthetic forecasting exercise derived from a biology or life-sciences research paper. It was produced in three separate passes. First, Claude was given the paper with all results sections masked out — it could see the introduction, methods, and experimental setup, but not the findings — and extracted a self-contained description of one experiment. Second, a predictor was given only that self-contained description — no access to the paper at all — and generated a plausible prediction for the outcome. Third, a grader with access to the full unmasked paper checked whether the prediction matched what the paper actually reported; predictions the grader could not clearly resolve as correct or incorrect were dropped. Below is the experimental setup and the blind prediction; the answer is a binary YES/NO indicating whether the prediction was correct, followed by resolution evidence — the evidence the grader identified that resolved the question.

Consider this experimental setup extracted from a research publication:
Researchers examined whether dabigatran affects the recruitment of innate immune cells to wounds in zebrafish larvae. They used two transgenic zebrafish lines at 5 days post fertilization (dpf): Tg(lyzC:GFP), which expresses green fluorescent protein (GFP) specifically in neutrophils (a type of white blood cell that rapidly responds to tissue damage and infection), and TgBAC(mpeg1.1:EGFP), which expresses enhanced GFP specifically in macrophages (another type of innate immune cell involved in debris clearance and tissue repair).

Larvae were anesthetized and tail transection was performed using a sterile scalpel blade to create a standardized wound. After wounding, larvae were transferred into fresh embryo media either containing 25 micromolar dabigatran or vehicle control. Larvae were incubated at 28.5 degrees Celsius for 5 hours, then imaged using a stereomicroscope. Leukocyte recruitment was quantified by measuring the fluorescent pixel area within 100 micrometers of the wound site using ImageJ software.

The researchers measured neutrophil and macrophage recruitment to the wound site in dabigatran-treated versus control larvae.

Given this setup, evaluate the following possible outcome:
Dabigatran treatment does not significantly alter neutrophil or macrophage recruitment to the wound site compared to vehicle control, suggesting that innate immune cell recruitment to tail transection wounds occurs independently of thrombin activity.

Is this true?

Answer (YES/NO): YES